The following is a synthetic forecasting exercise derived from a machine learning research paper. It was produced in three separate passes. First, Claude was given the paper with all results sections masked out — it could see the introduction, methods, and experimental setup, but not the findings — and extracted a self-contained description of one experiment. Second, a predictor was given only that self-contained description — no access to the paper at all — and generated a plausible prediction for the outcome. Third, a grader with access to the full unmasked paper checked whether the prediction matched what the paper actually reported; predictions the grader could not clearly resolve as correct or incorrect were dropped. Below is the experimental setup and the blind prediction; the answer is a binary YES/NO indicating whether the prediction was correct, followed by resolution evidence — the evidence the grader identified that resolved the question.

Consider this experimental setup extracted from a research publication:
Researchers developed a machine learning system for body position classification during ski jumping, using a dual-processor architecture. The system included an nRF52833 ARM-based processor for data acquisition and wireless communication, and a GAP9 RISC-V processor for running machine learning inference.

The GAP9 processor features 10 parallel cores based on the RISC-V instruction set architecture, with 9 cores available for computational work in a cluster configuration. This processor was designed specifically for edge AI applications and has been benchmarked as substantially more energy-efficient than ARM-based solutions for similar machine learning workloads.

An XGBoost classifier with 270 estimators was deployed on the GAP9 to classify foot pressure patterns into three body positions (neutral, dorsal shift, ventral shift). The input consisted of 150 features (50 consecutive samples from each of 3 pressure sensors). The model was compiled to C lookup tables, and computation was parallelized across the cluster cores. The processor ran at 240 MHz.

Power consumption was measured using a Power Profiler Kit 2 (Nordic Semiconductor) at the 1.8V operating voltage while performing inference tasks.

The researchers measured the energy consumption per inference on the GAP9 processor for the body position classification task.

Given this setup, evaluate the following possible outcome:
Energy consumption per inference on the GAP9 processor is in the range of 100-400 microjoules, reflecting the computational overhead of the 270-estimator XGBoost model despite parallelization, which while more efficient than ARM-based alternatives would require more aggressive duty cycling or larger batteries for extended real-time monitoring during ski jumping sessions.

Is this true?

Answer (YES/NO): NO